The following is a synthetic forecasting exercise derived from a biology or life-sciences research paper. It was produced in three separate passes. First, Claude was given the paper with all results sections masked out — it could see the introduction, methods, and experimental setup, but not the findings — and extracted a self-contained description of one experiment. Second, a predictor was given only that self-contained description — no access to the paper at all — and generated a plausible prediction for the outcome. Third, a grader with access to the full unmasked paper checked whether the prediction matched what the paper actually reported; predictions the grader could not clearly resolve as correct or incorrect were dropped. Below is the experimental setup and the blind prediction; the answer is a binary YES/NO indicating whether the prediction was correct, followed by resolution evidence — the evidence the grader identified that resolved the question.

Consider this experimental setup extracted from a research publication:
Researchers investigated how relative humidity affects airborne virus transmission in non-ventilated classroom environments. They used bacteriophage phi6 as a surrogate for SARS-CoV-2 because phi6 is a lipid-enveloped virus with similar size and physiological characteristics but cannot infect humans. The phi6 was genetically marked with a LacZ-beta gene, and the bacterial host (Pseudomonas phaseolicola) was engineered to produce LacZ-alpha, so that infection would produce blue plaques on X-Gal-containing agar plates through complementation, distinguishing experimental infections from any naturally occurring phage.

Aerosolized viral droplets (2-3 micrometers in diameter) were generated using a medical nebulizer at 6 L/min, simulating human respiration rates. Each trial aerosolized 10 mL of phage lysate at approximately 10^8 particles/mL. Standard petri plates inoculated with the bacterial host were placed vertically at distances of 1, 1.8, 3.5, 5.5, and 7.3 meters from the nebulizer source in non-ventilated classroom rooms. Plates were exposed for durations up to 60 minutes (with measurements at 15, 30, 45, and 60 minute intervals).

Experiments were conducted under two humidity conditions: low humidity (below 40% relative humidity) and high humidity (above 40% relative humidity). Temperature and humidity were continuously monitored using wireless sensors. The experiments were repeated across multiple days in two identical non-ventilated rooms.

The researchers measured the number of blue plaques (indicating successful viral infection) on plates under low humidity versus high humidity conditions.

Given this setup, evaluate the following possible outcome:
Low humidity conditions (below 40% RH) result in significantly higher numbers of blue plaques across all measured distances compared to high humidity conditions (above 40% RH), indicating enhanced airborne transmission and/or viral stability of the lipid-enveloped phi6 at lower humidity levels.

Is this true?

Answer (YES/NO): YES